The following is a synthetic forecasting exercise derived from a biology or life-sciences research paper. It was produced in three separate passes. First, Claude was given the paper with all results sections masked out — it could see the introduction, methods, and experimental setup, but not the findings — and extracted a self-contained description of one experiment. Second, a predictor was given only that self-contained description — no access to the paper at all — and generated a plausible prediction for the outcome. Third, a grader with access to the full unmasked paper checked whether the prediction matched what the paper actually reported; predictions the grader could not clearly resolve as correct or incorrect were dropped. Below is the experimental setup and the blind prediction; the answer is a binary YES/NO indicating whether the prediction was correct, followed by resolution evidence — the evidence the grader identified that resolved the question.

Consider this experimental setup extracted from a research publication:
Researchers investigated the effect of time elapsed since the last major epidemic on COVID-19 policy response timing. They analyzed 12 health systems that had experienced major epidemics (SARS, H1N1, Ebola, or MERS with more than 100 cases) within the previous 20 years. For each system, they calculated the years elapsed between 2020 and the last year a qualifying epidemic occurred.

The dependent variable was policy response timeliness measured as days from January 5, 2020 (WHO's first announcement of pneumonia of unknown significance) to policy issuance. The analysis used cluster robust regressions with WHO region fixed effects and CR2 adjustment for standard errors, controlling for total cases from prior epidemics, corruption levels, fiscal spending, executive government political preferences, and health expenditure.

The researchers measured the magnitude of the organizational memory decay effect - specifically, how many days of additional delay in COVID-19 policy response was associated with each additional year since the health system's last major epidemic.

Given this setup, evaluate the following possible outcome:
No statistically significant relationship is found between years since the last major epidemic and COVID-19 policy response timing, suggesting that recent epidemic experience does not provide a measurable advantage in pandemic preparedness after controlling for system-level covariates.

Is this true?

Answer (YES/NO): NO